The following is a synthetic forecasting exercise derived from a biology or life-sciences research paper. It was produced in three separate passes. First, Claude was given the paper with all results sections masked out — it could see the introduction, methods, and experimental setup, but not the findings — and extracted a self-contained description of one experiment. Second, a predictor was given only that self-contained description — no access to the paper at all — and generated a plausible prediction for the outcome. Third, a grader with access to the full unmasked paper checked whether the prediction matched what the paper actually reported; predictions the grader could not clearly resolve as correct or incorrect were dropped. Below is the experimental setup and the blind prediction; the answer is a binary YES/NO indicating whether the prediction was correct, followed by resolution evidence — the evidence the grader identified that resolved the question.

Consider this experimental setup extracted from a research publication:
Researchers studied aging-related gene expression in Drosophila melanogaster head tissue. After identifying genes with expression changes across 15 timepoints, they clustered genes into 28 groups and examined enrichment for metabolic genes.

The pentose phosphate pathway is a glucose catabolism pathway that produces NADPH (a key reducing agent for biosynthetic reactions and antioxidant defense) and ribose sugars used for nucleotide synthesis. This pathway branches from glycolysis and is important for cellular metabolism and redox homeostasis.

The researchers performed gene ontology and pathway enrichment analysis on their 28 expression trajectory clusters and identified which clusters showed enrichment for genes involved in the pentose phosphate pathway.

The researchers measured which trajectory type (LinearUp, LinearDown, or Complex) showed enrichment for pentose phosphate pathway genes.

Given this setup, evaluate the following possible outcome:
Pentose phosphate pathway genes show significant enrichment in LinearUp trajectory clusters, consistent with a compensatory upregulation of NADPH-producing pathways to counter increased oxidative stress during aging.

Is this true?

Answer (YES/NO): NO